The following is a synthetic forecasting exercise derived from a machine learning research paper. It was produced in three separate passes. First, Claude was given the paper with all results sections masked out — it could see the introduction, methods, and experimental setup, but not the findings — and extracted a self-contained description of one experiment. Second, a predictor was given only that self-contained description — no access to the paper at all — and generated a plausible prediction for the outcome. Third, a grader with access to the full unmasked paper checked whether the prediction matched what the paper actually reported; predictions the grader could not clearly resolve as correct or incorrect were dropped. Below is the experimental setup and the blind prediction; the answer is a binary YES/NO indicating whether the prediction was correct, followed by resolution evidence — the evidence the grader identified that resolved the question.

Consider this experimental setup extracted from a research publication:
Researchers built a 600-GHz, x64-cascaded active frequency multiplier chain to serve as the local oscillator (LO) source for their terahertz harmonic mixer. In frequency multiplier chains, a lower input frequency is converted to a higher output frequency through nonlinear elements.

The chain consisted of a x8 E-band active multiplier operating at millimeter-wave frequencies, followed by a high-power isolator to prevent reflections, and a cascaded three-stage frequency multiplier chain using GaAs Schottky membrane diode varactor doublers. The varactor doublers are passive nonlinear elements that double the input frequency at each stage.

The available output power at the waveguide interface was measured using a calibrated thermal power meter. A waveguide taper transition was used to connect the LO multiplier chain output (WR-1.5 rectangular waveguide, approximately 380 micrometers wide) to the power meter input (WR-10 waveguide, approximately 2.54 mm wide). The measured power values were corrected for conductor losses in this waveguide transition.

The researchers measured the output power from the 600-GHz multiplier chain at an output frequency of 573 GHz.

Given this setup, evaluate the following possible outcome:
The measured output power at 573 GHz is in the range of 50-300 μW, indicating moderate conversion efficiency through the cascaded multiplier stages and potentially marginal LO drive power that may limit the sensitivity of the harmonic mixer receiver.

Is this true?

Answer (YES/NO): NO